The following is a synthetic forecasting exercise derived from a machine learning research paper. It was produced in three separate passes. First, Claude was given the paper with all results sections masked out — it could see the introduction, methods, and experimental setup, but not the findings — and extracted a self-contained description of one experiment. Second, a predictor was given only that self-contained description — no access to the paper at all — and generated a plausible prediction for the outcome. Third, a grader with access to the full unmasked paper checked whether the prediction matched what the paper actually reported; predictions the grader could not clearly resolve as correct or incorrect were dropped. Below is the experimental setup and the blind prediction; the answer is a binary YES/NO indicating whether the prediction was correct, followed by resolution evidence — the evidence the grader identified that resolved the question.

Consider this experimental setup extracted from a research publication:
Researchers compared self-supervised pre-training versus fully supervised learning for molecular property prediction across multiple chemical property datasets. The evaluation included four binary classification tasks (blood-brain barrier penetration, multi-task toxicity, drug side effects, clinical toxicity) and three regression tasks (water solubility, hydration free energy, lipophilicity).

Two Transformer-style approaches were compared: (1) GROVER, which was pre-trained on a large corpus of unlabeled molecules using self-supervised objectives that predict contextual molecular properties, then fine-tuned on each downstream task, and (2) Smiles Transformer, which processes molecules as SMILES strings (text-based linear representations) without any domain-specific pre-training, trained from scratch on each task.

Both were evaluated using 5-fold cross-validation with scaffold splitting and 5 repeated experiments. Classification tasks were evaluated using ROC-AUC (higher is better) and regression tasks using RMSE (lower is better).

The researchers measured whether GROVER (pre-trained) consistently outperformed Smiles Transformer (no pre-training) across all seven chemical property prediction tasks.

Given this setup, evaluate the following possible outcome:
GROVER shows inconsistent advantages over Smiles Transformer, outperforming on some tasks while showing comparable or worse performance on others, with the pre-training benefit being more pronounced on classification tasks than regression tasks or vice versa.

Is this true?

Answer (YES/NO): NO